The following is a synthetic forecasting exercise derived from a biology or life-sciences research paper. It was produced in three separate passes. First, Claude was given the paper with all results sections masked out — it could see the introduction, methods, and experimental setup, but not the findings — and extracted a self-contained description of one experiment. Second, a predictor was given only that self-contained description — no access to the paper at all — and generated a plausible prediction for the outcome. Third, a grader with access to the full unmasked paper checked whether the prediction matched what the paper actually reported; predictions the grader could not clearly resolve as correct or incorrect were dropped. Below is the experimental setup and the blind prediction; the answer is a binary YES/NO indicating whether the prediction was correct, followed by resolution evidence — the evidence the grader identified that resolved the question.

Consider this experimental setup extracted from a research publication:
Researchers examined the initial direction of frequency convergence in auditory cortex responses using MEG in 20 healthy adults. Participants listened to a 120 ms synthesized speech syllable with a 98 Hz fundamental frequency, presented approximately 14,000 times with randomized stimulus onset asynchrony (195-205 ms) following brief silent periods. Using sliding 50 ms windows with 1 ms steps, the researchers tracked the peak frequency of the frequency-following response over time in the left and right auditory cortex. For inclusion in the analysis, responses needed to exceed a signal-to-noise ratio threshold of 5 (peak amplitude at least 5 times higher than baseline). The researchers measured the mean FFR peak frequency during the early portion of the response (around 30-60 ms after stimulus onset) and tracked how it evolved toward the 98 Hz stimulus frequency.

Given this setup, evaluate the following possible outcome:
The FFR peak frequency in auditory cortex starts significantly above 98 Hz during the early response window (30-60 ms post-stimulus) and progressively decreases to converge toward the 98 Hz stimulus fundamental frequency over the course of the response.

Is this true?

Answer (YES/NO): NO